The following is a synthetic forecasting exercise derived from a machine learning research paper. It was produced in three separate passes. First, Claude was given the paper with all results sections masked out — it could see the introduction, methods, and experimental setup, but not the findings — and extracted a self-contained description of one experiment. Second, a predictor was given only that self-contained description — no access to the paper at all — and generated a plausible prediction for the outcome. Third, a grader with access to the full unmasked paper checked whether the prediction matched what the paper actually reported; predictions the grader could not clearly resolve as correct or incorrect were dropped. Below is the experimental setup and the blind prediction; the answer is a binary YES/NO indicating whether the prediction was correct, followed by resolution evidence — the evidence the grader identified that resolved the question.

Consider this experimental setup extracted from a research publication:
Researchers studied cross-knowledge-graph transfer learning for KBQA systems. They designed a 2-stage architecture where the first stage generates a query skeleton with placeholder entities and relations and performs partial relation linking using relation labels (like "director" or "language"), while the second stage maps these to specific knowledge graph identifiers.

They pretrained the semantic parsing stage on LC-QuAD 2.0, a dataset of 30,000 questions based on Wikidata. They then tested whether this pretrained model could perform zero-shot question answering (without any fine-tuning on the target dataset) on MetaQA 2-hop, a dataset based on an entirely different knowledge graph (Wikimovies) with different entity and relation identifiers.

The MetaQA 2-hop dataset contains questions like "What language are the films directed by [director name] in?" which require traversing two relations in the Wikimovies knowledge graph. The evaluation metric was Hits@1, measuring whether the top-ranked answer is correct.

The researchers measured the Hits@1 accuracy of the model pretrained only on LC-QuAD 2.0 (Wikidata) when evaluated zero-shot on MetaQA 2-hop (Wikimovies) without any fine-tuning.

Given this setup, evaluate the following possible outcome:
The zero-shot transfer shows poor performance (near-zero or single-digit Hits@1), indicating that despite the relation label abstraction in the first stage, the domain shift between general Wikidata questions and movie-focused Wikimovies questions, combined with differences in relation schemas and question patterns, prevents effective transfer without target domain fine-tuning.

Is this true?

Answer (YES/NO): NO